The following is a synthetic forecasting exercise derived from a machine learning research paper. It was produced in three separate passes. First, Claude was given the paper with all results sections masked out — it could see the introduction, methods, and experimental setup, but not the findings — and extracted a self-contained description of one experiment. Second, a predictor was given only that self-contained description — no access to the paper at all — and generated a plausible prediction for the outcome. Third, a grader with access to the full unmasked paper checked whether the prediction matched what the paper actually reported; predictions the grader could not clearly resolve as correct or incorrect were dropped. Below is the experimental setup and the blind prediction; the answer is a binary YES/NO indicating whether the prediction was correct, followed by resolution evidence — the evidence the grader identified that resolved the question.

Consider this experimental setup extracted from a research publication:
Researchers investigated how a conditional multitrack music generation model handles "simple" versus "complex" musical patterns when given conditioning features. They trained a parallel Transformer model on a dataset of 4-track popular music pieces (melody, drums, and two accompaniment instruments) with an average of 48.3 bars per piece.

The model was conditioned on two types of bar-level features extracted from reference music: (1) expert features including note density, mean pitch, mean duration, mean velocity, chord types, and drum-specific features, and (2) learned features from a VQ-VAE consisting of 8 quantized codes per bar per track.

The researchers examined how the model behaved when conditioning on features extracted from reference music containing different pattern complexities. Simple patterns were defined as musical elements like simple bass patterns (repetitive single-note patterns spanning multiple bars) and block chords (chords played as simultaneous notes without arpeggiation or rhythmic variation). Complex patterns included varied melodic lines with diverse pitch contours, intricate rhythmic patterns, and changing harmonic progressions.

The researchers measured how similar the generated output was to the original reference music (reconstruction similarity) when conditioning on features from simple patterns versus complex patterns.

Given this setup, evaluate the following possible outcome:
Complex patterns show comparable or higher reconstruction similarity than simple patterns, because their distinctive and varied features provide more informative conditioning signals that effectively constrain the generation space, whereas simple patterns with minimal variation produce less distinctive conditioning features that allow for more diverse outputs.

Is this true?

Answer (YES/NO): NO